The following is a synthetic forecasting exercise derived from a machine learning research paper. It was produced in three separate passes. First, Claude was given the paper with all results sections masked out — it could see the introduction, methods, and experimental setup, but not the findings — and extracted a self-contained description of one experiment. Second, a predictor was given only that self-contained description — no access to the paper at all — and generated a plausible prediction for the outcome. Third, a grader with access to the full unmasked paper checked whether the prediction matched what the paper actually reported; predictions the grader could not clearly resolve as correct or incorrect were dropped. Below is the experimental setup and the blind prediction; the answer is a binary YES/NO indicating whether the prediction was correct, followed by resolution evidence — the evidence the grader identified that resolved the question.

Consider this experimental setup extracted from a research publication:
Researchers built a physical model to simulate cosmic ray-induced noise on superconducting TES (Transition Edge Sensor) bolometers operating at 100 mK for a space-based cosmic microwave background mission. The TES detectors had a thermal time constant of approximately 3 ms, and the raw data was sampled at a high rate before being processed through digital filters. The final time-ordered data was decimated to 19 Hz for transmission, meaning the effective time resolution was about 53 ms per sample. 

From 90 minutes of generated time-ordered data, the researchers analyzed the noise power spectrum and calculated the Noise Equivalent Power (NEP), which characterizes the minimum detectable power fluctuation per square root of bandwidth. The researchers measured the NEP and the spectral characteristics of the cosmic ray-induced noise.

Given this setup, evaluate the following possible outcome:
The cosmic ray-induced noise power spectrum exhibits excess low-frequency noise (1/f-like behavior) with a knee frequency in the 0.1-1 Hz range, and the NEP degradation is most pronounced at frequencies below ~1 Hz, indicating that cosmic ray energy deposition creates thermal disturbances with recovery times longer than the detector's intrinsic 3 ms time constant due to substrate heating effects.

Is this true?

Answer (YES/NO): NO